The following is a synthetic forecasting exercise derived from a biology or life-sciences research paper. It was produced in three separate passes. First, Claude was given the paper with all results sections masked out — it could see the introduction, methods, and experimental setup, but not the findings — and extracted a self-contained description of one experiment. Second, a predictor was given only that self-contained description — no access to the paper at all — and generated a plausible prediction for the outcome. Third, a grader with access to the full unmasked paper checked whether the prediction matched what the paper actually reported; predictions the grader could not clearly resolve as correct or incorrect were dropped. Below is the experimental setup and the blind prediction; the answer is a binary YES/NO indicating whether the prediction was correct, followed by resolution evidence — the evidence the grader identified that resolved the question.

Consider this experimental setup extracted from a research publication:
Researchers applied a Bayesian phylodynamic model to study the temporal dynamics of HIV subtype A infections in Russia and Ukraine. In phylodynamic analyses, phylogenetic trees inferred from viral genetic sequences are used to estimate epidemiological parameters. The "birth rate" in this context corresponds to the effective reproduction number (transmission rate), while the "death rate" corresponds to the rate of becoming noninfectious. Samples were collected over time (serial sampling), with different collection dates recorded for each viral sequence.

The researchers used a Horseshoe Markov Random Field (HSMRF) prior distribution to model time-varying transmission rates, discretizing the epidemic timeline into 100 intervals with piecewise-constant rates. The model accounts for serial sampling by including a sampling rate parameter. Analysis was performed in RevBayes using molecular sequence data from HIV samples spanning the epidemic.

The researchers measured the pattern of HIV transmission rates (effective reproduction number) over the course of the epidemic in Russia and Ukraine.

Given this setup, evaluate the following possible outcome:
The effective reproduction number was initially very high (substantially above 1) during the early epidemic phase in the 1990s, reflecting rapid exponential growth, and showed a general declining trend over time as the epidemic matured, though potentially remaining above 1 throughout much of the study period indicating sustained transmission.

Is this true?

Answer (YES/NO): NO